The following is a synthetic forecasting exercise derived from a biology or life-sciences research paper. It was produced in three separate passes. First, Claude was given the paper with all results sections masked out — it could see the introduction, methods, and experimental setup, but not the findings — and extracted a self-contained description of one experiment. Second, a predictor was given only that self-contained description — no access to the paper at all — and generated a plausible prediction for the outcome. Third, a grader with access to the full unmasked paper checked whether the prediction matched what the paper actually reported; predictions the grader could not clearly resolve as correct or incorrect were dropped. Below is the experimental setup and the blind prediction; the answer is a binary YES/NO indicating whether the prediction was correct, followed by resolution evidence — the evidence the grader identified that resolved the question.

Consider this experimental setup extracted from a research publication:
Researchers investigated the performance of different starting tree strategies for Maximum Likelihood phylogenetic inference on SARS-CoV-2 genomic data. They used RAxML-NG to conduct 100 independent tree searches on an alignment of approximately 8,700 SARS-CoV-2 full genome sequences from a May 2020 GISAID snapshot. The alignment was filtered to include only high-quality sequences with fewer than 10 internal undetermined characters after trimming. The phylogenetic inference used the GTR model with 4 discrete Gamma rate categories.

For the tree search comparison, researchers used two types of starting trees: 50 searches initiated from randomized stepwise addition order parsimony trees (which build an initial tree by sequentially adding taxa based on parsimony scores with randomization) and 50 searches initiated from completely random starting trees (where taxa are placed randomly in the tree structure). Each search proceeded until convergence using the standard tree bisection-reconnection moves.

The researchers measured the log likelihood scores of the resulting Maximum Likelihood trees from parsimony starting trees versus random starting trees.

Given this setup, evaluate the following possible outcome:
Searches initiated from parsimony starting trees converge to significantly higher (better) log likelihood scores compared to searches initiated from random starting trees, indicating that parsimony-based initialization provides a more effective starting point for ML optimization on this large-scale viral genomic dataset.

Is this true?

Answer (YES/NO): YES